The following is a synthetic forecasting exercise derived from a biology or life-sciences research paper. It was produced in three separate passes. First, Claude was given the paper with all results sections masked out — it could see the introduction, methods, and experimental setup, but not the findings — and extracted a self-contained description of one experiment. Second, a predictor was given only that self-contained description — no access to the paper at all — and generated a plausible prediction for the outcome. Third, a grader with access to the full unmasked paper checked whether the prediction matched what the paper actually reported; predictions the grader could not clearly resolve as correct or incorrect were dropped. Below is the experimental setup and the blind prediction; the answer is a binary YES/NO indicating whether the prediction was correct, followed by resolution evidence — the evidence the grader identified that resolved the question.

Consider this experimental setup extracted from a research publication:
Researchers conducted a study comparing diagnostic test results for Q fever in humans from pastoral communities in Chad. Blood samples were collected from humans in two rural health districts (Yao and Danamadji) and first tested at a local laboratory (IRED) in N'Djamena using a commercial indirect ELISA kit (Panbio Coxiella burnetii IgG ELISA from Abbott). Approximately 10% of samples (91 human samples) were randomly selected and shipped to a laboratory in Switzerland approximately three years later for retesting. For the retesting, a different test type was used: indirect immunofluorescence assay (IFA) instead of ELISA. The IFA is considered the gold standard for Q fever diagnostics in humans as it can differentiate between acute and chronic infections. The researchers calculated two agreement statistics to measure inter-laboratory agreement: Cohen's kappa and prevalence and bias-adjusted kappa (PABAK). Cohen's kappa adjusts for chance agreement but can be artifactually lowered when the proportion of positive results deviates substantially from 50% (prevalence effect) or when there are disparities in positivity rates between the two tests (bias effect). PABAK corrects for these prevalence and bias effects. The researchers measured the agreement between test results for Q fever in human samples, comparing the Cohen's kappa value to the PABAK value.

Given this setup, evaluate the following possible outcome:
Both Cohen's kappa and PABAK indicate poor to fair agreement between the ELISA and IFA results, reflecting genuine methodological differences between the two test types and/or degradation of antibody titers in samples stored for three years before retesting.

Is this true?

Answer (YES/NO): YES